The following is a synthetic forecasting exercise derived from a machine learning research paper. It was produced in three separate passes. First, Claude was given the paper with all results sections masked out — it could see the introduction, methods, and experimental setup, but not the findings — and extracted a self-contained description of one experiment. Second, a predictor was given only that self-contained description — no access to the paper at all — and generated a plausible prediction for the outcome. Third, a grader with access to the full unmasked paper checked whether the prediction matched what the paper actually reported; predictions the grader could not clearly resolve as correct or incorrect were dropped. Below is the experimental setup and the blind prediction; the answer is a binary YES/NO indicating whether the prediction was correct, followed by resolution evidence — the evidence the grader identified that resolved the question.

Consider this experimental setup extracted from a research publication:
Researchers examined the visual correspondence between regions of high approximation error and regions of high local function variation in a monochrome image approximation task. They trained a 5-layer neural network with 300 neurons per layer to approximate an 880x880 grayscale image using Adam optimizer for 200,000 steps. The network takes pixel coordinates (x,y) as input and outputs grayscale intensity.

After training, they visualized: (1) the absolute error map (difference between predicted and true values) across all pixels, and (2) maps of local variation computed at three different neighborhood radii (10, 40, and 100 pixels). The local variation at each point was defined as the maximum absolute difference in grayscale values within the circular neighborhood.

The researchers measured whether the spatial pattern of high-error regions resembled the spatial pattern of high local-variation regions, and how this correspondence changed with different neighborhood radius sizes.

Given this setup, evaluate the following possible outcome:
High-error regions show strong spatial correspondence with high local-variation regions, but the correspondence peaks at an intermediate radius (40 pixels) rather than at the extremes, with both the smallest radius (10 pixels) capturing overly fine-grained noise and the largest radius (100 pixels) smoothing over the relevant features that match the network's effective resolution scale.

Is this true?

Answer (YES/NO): NO